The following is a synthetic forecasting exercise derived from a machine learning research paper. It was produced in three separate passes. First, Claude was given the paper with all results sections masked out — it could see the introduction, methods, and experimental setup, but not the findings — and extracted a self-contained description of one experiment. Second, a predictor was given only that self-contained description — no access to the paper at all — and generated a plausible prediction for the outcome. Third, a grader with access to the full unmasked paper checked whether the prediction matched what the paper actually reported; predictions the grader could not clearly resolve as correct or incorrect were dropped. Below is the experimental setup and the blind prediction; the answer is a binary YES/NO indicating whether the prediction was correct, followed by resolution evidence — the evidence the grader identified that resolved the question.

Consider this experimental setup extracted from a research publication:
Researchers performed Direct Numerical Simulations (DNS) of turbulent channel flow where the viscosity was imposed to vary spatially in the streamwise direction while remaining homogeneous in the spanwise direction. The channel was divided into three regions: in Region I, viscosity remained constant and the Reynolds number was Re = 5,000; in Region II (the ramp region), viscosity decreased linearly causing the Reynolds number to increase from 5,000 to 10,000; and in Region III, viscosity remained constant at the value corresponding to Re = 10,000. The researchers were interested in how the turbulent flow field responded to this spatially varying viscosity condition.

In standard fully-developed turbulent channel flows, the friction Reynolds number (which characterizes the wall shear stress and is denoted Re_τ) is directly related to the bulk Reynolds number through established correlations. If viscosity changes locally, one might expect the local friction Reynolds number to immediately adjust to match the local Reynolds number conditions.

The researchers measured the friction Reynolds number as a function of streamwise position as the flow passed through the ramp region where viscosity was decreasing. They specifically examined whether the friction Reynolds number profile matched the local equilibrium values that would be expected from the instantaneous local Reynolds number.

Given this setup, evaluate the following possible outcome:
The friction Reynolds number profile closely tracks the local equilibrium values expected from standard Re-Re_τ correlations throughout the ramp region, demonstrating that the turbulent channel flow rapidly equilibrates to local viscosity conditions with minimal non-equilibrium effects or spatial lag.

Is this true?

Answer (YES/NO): NO